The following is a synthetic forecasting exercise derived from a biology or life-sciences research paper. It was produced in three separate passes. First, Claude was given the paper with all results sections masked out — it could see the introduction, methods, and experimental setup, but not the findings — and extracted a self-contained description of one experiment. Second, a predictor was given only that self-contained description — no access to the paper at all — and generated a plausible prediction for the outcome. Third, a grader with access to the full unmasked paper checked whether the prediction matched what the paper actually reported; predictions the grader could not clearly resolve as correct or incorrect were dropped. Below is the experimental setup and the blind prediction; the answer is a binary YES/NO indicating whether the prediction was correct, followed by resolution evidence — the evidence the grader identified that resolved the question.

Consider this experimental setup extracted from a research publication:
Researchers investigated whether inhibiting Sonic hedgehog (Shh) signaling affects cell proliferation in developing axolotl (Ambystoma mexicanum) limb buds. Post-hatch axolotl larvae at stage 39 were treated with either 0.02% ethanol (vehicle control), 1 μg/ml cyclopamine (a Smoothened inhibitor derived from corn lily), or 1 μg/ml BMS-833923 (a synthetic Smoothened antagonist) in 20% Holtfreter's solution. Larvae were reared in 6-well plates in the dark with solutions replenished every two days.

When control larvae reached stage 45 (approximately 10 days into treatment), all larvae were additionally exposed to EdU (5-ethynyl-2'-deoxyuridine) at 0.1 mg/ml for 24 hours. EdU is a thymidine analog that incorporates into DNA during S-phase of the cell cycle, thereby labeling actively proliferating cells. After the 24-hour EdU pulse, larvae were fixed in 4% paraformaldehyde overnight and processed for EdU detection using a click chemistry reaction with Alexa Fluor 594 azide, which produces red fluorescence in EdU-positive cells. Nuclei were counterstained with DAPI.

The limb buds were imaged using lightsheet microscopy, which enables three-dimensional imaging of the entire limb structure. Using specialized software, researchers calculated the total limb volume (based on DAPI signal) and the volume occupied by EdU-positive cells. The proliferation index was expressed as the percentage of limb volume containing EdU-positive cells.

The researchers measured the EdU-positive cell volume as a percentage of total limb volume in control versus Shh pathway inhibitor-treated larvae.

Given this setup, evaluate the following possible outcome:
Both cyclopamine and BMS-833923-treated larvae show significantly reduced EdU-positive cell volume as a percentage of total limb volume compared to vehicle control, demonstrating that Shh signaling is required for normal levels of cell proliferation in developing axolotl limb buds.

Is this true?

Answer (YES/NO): NO